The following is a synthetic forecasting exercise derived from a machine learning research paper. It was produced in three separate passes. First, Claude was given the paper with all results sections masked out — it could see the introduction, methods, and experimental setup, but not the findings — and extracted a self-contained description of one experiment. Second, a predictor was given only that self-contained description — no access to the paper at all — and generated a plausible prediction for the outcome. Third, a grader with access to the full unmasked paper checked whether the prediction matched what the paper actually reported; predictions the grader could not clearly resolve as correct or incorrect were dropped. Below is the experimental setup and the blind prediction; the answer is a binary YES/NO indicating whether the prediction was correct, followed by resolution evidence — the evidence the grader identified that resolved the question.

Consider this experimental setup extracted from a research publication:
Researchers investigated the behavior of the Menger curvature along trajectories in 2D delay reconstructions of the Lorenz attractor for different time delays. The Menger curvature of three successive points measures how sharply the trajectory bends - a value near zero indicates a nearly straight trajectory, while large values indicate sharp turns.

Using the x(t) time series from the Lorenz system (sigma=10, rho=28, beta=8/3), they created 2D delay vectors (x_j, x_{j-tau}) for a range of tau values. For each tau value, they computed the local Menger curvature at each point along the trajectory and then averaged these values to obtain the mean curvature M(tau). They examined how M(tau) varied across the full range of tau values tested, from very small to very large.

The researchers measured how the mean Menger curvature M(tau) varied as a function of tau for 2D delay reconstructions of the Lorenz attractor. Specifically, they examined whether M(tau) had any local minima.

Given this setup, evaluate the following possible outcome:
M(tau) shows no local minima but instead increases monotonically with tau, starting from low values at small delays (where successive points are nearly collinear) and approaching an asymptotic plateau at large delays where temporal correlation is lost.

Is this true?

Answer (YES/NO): NO